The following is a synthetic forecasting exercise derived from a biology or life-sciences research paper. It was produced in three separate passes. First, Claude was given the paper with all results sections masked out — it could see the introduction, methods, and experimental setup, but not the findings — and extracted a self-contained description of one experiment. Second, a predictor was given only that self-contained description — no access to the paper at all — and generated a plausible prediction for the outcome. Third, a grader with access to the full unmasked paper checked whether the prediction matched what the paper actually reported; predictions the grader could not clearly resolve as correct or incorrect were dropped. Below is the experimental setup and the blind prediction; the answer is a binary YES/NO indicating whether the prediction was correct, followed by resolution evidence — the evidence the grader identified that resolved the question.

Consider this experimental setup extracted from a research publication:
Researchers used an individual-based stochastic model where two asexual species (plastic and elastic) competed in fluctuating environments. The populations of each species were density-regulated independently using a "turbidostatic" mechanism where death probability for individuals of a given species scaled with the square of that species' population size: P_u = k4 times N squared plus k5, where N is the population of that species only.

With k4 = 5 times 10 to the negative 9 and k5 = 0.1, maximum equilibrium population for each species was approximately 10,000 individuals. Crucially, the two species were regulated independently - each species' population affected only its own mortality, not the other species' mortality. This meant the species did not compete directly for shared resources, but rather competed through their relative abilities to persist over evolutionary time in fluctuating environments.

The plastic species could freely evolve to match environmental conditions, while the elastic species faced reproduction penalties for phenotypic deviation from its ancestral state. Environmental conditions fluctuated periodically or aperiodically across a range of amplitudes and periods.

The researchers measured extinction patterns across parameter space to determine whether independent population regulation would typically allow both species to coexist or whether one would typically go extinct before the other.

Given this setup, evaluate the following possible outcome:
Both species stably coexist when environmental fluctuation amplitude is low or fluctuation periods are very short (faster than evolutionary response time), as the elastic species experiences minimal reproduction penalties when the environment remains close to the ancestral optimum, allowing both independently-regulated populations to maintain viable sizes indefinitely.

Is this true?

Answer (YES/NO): NO